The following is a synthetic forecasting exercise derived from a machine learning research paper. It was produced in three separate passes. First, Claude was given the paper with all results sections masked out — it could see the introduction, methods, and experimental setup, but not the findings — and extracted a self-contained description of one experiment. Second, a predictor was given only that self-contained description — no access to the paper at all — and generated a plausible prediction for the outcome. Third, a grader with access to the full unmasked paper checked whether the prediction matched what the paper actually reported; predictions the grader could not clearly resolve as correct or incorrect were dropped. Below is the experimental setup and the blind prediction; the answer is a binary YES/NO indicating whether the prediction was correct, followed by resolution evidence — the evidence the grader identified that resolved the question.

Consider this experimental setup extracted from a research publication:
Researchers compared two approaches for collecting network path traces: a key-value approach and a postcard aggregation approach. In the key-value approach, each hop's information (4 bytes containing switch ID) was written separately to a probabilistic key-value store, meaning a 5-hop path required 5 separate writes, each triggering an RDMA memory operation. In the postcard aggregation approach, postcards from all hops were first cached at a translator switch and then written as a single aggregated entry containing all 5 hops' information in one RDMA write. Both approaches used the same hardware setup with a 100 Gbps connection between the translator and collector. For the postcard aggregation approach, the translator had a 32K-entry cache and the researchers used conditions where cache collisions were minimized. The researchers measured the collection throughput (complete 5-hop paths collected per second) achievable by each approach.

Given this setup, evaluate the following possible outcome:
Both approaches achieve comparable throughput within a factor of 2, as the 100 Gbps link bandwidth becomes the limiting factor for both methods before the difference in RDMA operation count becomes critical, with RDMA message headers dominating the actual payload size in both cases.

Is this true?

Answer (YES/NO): NO